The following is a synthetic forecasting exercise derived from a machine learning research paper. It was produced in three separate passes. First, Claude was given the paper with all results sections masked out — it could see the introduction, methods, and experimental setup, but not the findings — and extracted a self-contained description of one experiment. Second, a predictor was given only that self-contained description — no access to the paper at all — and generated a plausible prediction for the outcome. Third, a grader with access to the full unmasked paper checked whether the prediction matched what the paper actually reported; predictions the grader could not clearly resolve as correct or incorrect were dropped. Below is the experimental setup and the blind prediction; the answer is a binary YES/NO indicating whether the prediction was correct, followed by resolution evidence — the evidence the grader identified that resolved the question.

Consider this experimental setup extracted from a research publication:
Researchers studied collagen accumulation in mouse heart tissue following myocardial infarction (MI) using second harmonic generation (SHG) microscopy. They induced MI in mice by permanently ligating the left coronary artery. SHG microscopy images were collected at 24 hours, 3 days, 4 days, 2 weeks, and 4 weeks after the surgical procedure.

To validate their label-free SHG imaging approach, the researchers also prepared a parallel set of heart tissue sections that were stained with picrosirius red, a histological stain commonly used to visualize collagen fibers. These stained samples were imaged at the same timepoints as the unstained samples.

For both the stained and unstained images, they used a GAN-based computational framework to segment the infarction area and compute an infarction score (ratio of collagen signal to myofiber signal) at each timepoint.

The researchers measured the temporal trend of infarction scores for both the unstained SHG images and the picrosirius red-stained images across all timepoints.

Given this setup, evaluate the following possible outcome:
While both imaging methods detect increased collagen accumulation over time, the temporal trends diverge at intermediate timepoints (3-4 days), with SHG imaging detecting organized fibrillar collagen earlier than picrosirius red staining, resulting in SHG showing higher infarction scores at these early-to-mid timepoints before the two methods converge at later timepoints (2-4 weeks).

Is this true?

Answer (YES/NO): NO